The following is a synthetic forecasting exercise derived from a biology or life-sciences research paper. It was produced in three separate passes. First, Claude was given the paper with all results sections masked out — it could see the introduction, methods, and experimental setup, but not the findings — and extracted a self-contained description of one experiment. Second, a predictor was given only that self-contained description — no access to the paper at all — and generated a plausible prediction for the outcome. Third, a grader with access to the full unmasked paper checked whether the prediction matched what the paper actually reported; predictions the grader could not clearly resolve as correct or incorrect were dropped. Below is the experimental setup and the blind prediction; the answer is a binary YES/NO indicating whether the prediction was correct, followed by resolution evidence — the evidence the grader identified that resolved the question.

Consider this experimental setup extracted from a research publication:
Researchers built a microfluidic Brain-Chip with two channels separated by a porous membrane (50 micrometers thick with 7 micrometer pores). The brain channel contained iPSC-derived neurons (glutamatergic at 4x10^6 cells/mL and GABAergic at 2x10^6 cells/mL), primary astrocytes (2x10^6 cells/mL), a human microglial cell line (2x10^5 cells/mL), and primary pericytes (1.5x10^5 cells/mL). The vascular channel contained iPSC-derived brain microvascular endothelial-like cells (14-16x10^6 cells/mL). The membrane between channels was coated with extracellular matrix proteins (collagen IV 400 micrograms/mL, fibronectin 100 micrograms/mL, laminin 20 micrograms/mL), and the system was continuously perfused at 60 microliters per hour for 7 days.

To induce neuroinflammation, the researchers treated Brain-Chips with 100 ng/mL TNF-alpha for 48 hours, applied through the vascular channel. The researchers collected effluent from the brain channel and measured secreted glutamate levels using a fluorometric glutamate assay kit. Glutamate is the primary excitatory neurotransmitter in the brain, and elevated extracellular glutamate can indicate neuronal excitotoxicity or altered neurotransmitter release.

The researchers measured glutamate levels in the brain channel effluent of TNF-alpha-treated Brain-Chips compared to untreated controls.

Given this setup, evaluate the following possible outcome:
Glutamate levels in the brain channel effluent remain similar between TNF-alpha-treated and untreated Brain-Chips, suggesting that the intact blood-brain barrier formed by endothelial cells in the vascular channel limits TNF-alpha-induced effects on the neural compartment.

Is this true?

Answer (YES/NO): NO